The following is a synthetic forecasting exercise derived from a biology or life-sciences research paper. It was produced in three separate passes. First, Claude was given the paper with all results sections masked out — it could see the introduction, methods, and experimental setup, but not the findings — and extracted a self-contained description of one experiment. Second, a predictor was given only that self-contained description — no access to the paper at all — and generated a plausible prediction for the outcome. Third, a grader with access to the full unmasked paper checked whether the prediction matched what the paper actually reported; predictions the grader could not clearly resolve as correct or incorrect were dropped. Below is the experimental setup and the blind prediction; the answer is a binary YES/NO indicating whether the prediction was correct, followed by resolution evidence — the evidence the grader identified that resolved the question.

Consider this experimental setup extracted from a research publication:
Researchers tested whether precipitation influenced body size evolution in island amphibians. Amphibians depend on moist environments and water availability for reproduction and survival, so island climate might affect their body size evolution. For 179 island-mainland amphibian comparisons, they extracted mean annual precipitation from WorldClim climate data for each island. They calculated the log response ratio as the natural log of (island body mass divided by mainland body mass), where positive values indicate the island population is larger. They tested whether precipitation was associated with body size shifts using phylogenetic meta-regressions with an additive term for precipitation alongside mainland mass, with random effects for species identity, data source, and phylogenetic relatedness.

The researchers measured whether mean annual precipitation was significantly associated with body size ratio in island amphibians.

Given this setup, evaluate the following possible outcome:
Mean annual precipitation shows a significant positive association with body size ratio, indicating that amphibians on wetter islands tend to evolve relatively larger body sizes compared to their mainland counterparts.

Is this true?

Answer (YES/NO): NO